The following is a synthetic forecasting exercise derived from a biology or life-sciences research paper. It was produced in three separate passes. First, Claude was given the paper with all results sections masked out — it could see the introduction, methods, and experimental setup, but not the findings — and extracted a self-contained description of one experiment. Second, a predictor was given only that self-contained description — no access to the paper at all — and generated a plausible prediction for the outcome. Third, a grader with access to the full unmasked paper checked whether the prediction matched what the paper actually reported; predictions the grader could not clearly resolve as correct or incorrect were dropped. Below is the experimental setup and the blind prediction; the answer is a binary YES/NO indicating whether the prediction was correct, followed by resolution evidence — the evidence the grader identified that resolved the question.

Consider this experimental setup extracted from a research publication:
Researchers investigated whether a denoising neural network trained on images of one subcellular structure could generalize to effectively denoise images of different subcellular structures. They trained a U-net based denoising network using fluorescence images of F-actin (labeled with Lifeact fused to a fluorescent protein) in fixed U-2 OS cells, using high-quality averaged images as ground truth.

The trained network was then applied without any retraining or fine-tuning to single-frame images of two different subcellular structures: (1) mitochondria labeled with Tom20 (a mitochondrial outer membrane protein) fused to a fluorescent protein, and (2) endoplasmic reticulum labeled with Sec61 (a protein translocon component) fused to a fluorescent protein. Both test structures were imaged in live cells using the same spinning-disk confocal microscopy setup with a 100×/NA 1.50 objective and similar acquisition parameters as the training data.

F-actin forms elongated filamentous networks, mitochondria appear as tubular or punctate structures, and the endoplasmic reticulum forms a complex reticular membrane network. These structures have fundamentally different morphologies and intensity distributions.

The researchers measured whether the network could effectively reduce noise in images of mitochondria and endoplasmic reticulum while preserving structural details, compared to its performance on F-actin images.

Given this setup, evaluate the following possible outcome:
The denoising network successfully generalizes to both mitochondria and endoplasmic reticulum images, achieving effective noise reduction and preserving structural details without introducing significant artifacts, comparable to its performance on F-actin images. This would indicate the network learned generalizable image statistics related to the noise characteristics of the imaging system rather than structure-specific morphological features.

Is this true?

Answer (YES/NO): YES